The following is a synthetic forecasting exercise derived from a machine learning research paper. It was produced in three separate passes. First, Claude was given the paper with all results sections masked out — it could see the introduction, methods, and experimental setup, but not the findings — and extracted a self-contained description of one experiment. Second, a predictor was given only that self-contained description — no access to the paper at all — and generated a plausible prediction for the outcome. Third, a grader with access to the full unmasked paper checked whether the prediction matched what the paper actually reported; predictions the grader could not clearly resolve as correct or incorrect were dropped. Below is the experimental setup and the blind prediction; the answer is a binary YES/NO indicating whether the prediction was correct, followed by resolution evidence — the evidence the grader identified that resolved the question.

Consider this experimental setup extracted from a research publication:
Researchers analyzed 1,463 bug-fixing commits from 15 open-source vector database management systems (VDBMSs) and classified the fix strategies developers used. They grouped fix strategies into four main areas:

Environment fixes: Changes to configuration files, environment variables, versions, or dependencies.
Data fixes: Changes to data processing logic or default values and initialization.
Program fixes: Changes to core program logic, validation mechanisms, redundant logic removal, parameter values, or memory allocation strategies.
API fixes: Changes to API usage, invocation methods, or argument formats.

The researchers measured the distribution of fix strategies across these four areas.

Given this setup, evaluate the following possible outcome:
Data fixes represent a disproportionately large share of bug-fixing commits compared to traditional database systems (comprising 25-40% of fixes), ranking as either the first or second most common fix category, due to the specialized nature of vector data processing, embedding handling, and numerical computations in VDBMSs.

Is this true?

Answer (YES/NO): NO